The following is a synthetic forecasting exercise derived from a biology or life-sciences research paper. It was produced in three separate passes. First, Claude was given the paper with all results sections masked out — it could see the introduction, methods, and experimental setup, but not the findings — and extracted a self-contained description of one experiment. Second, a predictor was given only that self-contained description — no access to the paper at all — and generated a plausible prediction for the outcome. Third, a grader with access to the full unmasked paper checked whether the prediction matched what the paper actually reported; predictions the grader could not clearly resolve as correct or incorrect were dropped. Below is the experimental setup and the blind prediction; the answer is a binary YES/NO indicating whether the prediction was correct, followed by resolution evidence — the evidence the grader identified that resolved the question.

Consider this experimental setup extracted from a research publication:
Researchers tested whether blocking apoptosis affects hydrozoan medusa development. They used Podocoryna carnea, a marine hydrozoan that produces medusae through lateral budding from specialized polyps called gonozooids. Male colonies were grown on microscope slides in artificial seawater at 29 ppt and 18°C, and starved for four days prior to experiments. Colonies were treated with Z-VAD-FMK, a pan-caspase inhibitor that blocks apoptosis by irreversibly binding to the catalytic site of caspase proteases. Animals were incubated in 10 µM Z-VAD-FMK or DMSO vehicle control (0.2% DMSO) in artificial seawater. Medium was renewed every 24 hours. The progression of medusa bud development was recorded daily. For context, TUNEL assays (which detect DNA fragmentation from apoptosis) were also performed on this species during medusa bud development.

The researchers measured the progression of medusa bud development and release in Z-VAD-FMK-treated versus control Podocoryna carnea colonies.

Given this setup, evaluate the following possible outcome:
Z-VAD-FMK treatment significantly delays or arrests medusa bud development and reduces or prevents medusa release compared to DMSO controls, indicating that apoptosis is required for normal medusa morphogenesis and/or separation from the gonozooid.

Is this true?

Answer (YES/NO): NO